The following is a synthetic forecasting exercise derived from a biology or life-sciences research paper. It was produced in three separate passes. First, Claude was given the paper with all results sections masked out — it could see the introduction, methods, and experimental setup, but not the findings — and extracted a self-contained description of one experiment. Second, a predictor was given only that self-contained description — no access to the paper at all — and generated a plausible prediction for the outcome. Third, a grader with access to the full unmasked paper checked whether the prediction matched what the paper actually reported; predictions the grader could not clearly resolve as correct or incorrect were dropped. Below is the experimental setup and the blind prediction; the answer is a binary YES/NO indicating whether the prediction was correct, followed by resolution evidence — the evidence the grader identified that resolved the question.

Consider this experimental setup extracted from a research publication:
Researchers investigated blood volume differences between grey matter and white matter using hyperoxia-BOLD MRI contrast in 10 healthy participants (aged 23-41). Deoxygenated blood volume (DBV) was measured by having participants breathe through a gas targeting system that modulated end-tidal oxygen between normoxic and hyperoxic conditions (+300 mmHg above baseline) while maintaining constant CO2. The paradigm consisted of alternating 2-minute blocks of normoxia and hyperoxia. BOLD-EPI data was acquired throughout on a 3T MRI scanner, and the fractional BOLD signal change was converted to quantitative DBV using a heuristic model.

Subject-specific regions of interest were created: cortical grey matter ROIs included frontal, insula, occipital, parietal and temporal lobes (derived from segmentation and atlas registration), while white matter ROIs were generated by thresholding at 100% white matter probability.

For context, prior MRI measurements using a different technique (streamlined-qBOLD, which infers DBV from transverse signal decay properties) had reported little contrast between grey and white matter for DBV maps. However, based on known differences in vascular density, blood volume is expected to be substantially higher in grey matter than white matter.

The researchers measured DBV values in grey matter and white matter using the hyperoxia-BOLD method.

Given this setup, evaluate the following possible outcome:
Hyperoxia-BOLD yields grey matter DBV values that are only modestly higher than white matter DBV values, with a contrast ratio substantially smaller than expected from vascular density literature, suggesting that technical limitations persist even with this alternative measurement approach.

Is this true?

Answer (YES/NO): NO